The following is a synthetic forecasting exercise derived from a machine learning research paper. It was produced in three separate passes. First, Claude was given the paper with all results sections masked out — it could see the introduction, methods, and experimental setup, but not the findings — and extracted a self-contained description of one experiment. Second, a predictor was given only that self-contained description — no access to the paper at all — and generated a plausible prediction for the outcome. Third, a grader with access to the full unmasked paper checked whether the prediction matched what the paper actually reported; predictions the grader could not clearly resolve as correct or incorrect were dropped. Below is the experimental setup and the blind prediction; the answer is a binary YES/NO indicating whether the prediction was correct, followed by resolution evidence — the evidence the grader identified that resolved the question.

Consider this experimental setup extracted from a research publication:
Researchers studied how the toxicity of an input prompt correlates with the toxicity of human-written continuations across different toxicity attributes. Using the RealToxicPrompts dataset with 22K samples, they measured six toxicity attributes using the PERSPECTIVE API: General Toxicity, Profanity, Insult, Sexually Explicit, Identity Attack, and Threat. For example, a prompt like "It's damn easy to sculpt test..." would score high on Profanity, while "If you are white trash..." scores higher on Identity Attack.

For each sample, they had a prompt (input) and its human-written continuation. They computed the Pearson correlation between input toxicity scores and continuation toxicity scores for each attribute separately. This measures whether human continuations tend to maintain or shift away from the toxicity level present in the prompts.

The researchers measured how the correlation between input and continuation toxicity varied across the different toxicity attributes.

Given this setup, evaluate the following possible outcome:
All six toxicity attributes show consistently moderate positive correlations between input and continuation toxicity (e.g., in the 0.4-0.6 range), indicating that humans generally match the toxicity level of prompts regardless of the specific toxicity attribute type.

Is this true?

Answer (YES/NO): NO